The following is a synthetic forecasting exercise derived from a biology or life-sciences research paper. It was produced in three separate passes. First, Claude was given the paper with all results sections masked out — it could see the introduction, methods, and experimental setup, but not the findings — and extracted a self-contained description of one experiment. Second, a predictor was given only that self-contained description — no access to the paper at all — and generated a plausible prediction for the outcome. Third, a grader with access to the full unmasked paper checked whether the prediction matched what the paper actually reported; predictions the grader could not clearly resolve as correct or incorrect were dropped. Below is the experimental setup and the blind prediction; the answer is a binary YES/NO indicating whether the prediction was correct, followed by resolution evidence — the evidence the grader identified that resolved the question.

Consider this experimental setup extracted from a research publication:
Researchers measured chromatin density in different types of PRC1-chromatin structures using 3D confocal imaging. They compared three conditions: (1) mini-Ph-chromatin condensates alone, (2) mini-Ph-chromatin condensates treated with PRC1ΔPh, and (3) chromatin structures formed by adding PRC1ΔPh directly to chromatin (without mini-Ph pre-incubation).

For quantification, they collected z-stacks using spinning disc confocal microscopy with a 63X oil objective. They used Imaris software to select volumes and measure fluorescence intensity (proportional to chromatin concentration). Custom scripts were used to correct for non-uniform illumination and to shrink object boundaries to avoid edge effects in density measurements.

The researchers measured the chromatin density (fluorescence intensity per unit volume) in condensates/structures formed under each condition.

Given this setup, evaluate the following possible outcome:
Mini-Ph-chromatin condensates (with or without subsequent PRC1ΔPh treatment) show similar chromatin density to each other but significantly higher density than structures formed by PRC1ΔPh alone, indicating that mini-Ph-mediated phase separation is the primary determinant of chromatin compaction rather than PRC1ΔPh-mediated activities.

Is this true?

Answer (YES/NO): NO